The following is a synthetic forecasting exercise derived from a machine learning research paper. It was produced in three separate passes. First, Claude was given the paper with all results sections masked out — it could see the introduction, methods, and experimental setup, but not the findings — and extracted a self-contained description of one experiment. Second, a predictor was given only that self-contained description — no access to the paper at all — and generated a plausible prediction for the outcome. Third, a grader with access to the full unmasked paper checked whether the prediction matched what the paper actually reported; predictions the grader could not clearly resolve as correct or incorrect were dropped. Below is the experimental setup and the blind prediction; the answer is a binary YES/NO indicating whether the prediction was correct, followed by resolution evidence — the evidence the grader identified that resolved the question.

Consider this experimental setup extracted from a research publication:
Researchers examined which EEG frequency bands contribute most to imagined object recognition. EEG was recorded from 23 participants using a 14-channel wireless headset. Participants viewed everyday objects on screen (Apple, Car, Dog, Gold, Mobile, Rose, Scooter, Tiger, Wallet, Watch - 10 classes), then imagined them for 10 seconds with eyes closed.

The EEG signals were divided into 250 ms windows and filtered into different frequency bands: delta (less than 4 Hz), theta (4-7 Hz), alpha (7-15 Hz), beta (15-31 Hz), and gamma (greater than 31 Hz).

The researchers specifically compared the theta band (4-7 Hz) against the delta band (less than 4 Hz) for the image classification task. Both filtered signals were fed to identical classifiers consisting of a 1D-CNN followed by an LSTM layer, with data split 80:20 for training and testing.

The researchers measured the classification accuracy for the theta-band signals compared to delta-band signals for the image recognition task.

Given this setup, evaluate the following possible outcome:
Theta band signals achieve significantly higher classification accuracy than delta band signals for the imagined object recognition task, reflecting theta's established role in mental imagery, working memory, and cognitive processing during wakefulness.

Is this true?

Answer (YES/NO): NO